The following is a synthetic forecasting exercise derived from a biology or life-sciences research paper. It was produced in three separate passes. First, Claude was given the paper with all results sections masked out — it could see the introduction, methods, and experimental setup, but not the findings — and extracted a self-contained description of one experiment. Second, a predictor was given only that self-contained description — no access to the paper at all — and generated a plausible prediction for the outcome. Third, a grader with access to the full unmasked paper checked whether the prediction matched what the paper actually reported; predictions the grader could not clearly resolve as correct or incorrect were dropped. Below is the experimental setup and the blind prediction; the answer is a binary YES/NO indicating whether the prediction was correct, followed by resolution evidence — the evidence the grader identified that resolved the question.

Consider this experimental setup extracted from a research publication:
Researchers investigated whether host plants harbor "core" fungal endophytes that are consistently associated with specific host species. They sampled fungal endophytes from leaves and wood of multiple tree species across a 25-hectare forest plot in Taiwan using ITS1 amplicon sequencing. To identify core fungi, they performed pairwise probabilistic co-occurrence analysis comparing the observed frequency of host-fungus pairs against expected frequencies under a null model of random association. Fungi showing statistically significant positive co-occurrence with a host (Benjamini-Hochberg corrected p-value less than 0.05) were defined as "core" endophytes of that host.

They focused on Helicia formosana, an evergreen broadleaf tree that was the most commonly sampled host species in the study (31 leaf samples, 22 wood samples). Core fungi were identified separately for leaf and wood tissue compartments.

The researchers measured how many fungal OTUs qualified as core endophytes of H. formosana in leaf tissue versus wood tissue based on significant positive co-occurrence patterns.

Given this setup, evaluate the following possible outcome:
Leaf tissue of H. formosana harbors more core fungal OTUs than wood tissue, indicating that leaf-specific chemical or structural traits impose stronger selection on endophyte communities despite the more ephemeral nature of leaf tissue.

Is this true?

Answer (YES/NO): NO